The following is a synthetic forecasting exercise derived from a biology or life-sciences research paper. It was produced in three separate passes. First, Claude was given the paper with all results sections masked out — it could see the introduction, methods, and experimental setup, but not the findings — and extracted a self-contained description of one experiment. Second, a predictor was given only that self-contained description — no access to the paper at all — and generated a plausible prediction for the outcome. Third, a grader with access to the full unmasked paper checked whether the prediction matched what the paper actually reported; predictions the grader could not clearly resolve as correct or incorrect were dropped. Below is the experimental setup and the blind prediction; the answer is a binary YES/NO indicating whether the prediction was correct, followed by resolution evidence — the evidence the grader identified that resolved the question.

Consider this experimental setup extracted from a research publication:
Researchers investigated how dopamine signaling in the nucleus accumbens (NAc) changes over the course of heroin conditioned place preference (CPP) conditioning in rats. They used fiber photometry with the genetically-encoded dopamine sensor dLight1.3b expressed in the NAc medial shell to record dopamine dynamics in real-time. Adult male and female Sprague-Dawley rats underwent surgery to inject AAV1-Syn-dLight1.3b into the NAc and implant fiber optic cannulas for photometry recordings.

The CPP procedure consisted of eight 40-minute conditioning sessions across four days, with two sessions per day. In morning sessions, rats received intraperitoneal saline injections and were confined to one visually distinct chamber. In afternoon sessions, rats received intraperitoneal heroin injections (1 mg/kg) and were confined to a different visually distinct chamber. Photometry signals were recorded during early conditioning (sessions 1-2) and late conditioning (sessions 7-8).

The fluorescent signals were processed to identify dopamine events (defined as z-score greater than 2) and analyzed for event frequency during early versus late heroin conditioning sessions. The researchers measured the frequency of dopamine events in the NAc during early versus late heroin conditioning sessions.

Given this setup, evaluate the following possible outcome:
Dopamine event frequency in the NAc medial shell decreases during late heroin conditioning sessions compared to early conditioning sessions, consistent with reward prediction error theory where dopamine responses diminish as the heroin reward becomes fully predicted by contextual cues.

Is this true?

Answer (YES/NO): NO